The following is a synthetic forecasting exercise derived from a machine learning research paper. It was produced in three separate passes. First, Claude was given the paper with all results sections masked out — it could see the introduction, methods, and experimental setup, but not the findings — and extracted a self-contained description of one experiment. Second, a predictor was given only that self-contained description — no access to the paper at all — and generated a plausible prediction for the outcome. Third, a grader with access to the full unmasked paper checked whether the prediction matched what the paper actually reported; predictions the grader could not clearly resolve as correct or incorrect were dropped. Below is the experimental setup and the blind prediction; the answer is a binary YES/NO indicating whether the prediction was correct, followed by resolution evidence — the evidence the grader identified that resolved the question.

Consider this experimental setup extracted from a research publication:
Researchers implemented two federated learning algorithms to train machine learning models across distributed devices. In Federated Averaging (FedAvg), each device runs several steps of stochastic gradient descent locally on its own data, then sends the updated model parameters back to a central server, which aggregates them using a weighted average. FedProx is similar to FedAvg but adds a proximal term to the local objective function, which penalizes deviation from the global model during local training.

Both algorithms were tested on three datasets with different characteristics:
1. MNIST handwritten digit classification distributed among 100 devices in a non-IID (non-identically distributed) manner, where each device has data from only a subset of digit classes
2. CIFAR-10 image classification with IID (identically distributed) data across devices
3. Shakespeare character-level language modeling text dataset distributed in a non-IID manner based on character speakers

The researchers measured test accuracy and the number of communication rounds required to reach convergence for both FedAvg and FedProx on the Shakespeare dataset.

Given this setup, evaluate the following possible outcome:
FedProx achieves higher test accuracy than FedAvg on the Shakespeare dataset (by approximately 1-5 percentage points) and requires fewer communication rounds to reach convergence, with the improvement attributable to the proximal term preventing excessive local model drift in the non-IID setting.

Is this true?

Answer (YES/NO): NO